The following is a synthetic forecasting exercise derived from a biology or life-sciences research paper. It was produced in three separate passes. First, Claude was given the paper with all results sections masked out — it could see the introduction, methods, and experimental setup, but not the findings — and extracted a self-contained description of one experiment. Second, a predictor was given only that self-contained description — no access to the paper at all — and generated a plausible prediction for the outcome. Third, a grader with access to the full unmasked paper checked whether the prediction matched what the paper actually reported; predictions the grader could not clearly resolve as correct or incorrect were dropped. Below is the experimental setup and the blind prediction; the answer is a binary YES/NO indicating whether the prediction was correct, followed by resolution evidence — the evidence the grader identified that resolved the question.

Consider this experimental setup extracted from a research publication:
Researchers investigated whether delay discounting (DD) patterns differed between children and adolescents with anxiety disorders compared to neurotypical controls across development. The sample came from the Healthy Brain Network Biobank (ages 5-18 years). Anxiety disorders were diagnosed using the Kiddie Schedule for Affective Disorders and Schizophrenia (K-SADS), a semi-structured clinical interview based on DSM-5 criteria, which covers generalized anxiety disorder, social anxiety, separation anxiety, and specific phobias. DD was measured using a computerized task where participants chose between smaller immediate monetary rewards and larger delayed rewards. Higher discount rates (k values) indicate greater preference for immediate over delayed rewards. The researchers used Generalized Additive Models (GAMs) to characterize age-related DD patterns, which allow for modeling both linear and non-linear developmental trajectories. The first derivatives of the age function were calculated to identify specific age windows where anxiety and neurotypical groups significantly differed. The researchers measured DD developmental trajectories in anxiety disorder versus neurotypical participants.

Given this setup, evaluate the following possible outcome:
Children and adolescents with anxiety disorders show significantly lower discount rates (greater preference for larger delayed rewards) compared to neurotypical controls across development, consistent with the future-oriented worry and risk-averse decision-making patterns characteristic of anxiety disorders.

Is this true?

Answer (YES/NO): NO